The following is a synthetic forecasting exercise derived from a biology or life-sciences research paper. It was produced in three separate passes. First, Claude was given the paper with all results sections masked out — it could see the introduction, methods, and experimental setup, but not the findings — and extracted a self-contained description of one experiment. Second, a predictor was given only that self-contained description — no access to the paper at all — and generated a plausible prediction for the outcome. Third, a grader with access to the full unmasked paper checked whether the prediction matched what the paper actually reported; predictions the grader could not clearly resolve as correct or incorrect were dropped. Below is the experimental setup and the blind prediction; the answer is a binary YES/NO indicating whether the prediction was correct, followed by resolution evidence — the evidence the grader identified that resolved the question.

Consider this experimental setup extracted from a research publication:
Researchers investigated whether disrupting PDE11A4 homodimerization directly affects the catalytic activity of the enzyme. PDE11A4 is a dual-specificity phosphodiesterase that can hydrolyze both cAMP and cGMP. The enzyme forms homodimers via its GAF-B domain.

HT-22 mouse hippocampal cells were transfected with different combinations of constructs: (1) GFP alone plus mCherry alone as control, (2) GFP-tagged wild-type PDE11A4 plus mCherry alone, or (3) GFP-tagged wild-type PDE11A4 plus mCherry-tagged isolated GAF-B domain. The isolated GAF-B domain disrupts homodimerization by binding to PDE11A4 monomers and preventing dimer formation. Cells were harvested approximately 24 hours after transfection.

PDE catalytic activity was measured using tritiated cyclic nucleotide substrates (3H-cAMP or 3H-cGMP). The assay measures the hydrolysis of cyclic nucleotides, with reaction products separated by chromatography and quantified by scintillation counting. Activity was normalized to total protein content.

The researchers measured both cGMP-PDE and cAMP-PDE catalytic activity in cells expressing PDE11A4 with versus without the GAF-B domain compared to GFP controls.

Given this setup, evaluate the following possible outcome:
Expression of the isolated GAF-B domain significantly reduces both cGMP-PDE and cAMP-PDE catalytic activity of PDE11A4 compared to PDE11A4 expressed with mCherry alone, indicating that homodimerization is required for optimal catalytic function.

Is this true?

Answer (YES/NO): NO